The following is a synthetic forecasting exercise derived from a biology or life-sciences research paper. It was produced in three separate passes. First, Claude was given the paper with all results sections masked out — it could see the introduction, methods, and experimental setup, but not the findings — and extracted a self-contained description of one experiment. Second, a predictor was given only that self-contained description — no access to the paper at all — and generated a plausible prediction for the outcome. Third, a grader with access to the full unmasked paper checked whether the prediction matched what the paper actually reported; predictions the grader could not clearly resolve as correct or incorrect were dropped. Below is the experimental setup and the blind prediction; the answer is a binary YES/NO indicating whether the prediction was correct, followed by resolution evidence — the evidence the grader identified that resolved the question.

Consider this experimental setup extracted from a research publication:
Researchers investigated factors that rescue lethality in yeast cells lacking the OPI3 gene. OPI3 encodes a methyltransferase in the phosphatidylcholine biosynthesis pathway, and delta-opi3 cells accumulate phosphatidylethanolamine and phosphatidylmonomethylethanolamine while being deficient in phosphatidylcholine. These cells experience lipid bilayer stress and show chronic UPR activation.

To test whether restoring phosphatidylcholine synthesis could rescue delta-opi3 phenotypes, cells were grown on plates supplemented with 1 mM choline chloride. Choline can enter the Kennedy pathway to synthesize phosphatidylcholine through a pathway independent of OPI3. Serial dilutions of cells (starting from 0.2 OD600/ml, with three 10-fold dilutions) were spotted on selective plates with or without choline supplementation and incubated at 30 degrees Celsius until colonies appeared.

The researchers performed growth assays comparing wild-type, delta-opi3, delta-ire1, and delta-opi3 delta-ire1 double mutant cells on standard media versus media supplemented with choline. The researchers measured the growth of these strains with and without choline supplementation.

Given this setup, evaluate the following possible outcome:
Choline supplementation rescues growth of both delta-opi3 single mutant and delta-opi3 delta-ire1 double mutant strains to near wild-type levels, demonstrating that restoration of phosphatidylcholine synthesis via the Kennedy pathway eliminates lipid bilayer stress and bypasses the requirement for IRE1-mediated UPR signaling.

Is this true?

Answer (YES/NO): NO